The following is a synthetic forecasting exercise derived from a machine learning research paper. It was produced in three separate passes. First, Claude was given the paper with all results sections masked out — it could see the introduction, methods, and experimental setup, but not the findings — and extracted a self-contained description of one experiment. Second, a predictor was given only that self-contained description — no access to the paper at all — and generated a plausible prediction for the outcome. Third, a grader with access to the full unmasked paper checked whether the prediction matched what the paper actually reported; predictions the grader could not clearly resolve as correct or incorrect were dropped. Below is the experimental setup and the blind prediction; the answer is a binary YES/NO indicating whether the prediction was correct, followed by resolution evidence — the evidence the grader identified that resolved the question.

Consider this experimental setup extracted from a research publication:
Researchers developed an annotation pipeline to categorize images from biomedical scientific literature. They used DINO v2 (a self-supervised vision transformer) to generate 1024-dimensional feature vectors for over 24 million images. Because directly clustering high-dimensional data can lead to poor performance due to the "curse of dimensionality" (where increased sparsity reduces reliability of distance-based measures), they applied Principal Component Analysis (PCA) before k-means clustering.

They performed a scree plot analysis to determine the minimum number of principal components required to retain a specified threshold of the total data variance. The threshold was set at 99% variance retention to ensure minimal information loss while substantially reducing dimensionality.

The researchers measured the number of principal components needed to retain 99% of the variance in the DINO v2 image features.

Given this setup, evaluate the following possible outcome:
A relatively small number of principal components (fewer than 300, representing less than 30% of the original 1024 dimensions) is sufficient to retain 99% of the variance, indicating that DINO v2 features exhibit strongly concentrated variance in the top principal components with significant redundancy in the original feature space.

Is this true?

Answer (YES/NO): YES